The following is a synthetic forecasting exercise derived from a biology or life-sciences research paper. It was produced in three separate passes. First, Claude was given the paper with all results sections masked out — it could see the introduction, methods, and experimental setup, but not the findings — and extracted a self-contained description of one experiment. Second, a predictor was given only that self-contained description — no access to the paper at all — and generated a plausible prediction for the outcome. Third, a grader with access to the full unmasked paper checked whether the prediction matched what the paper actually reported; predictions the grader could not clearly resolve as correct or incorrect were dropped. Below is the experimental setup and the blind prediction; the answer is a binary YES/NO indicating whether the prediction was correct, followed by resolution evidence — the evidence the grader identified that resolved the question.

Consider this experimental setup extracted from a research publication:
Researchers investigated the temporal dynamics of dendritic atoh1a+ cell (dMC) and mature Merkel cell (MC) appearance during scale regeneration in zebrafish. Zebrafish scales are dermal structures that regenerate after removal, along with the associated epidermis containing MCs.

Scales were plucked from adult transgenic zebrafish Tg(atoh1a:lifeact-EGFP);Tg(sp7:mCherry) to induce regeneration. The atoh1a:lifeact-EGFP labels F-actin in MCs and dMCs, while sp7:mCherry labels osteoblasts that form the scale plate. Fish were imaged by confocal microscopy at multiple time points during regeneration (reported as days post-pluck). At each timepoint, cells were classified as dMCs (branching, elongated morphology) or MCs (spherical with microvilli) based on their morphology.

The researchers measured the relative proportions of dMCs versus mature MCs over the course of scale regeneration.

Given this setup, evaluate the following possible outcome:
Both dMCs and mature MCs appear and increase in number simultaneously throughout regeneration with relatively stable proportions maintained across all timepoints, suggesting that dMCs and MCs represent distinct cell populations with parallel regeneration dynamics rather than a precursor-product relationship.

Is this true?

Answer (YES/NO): NO